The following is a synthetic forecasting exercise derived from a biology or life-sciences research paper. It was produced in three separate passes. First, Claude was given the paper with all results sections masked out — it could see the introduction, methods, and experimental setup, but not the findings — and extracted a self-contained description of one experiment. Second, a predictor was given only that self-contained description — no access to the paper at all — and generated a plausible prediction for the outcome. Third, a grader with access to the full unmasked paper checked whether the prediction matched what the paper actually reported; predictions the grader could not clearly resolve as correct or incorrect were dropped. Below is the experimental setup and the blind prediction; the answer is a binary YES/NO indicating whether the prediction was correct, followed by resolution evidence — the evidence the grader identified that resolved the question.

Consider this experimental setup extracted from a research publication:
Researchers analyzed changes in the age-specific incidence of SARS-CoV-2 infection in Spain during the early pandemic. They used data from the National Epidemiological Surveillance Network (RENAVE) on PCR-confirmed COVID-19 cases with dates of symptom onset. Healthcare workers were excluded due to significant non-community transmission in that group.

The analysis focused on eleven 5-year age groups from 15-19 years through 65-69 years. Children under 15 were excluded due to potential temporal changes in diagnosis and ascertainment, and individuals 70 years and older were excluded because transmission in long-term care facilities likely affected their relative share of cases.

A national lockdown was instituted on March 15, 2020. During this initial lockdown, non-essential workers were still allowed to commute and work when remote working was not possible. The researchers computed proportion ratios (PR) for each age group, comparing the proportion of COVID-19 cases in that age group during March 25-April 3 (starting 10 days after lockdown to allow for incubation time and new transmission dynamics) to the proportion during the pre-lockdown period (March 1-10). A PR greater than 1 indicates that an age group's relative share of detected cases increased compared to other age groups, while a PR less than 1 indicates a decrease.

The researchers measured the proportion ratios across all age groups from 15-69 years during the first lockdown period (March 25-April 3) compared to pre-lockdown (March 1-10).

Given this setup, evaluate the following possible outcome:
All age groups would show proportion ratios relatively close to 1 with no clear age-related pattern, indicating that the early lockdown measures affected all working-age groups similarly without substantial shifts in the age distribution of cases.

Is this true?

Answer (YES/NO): NO